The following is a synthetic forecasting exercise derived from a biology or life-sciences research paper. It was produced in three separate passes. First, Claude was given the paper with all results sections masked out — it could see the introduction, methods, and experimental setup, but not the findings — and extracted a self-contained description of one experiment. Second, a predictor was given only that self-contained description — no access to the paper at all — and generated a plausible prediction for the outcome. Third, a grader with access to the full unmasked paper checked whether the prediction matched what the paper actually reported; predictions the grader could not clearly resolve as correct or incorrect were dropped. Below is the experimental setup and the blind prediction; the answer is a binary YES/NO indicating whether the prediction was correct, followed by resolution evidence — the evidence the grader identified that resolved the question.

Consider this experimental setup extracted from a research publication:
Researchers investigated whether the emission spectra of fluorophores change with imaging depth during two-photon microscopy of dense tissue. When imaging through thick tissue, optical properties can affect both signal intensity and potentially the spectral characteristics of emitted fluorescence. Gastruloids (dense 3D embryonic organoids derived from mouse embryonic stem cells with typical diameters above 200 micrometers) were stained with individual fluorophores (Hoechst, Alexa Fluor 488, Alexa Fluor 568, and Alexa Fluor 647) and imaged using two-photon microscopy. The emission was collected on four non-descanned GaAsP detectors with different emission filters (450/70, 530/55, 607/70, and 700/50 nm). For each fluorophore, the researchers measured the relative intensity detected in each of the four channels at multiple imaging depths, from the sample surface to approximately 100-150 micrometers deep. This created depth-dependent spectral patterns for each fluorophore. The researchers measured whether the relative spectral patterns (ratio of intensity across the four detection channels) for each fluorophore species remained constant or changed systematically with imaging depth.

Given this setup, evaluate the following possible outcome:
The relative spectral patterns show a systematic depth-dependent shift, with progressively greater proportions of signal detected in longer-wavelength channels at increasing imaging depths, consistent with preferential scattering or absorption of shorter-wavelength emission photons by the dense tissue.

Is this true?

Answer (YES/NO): YES